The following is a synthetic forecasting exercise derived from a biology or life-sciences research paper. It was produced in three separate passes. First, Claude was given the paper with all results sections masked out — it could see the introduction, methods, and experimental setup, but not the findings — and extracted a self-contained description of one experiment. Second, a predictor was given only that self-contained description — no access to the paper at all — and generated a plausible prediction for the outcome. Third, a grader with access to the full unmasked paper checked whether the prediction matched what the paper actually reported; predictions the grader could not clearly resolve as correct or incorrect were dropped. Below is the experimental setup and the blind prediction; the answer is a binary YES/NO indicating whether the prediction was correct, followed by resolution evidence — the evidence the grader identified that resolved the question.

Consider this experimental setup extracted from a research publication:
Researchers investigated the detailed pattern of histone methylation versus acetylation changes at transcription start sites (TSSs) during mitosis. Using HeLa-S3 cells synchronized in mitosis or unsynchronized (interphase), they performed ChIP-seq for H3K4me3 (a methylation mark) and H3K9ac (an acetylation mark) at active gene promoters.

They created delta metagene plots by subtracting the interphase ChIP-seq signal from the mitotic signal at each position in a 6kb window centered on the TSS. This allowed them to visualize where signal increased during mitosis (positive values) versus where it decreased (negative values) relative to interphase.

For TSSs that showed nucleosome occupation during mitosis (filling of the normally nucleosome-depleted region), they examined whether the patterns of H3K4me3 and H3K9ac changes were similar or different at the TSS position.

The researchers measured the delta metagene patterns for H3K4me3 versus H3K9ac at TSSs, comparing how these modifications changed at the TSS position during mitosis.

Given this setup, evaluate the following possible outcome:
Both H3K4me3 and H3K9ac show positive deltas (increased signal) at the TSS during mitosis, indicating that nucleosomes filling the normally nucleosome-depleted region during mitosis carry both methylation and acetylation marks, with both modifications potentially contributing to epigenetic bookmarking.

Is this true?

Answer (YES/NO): NO